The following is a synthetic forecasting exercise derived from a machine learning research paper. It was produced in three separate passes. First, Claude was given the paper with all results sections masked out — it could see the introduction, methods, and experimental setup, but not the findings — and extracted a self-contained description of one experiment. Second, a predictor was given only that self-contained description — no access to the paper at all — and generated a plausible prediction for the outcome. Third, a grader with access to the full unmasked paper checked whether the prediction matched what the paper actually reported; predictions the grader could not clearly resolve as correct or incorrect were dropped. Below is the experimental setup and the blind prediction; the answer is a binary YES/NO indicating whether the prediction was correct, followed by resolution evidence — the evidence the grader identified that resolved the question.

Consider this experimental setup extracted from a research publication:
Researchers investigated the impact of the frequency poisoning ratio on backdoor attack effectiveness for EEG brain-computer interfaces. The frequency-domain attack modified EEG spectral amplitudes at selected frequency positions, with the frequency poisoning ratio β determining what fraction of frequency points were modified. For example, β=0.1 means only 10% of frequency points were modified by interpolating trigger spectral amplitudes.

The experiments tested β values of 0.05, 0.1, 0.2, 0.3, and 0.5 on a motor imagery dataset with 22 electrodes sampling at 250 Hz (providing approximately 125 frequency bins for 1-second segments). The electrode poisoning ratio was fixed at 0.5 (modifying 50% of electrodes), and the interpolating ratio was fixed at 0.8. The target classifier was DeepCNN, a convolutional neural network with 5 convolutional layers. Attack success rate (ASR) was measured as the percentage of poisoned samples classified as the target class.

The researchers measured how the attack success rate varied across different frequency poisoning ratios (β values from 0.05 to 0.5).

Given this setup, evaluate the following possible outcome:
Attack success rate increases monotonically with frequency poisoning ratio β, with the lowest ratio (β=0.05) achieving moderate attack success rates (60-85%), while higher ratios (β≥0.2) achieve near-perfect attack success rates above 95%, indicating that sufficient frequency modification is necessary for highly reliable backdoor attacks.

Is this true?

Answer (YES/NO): NO